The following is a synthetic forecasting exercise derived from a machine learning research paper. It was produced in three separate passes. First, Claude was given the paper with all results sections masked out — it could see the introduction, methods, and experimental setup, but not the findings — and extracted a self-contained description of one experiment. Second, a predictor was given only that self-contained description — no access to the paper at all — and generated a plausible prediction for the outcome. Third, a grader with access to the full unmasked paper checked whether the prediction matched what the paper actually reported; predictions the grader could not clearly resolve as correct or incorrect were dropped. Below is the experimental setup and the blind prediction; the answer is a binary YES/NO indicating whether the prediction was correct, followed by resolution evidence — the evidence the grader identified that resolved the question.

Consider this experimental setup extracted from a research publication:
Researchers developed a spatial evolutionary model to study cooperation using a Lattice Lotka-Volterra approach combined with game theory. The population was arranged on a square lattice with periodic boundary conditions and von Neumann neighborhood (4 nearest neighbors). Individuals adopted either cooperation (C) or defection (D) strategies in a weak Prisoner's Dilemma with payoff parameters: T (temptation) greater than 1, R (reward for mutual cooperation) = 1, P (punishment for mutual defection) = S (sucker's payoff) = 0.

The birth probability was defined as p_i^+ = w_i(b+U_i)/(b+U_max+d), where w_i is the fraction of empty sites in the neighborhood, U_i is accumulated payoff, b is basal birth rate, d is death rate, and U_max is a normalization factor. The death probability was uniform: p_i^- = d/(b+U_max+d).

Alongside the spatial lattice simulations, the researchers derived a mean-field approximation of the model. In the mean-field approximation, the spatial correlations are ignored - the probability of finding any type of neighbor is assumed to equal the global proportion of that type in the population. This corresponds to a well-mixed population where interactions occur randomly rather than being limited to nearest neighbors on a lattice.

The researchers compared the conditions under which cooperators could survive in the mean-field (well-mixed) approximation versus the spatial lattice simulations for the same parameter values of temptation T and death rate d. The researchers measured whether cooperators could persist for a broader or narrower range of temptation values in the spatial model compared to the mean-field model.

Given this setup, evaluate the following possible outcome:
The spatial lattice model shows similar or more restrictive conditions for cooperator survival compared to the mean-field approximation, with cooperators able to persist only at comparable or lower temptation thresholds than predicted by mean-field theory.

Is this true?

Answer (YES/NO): NO